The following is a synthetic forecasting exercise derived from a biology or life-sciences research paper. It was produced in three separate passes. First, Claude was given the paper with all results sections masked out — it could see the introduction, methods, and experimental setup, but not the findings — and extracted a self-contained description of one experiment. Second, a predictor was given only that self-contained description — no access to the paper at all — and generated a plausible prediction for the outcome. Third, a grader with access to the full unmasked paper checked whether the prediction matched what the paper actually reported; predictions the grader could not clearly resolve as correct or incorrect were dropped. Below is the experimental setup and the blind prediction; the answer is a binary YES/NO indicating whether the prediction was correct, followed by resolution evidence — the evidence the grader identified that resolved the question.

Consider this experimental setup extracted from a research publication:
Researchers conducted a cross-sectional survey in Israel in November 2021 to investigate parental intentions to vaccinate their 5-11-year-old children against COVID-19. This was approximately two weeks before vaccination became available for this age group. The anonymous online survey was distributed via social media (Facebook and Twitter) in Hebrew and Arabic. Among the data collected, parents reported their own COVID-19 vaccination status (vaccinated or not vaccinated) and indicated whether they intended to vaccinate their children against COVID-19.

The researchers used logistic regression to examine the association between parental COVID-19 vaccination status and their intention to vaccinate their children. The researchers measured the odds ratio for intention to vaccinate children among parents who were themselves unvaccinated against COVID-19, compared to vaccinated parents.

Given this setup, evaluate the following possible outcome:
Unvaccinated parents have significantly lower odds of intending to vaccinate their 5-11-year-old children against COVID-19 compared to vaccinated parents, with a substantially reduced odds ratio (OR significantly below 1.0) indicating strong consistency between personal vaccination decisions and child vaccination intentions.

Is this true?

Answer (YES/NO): YES